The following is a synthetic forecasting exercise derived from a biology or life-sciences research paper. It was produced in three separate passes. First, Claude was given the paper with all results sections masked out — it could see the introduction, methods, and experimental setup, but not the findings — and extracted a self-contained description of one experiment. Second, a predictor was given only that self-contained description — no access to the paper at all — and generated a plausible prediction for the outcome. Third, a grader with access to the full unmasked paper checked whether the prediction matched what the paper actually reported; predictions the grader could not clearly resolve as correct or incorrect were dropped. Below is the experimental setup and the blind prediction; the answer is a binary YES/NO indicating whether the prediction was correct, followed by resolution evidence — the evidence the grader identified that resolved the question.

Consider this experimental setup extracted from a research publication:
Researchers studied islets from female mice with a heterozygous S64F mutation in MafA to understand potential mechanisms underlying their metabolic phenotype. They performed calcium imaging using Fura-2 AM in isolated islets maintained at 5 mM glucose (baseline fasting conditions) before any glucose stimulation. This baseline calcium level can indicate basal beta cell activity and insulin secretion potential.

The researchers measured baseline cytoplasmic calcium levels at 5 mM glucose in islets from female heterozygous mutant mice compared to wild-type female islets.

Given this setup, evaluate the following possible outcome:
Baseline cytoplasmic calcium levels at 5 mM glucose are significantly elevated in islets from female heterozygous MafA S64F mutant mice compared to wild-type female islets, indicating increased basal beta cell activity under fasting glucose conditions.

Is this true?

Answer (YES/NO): YES